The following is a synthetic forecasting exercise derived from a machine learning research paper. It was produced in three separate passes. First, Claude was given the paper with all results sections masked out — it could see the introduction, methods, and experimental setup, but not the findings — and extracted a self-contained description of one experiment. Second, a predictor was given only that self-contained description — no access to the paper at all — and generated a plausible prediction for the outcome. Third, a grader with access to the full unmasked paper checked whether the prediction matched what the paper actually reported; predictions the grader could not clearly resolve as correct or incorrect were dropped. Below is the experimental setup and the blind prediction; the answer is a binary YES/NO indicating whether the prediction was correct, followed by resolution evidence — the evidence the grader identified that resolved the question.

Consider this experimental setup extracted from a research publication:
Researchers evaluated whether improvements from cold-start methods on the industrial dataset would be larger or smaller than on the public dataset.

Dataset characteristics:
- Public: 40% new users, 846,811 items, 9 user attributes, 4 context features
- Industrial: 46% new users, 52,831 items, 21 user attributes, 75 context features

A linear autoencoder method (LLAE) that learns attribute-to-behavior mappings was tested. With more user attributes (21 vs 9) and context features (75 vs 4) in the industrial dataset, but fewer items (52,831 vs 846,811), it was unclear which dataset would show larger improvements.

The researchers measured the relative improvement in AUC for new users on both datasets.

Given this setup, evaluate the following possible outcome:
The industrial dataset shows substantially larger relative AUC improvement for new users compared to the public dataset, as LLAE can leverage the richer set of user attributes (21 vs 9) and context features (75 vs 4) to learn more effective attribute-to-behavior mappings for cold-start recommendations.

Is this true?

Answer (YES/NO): NO